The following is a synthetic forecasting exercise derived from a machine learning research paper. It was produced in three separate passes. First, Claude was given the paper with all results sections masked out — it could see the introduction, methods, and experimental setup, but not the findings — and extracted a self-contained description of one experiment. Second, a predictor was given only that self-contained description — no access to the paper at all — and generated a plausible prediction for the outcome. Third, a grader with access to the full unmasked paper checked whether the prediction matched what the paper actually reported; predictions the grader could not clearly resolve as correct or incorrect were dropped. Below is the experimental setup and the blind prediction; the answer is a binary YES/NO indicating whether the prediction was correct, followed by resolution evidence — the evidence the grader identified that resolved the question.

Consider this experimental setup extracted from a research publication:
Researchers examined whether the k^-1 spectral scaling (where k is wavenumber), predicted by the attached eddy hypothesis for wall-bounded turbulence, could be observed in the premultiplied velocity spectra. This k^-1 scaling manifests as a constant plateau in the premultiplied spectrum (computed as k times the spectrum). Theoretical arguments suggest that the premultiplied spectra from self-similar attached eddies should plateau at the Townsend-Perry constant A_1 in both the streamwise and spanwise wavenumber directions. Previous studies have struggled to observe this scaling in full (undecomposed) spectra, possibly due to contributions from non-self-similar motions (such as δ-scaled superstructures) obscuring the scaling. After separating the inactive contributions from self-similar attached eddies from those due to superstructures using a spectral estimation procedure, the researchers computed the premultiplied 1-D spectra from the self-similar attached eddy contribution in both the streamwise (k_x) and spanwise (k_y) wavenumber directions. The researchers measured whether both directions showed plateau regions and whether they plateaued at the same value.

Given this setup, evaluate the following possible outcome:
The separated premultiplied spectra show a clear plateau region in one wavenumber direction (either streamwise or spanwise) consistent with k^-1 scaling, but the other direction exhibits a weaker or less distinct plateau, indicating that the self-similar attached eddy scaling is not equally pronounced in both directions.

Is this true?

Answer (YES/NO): NO